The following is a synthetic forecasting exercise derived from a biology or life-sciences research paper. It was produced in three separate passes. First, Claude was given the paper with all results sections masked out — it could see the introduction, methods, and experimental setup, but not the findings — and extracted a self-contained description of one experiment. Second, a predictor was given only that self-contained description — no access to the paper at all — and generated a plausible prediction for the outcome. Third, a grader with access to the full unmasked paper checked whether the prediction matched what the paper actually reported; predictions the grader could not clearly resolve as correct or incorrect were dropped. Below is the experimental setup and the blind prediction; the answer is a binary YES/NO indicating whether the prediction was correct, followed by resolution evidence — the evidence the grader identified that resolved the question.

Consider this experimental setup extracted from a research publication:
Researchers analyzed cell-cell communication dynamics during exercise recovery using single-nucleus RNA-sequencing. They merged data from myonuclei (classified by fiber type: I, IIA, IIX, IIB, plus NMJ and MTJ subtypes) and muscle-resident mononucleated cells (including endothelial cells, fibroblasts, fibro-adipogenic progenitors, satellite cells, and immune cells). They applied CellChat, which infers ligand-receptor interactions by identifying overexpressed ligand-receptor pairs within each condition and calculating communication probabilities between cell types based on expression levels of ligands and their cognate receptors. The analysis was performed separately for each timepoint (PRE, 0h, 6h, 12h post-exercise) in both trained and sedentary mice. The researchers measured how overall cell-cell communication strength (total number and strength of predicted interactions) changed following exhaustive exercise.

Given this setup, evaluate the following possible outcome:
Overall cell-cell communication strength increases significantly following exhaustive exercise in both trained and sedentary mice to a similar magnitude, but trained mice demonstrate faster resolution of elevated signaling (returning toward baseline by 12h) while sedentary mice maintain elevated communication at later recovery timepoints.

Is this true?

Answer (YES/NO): NO